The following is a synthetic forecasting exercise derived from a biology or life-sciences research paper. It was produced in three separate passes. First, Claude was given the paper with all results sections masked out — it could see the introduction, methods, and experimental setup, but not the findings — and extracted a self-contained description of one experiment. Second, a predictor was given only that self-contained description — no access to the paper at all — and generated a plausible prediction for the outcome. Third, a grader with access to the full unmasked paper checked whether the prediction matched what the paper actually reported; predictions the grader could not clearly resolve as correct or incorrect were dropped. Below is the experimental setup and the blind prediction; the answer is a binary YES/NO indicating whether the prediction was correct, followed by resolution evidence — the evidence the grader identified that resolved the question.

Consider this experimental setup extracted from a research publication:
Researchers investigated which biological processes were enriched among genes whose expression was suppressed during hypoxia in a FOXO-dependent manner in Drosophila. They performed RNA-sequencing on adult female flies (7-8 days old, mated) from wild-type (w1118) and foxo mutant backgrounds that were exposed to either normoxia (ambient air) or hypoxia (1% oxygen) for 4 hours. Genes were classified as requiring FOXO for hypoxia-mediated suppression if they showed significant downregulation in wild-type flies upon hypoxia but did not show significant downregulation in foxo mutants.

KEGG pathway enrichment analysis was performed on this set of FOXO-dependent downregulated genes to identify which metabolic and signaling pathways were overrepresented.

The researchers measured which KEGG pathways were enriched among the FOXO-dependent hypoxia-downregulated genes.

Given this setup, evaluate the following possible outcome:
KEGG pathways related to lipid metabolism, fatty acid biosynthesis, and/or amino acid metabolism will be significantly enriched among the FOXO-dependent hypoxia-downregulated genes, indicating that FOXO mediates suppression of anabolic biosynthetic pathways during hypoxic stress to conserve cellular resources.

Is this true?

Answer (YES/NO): NO